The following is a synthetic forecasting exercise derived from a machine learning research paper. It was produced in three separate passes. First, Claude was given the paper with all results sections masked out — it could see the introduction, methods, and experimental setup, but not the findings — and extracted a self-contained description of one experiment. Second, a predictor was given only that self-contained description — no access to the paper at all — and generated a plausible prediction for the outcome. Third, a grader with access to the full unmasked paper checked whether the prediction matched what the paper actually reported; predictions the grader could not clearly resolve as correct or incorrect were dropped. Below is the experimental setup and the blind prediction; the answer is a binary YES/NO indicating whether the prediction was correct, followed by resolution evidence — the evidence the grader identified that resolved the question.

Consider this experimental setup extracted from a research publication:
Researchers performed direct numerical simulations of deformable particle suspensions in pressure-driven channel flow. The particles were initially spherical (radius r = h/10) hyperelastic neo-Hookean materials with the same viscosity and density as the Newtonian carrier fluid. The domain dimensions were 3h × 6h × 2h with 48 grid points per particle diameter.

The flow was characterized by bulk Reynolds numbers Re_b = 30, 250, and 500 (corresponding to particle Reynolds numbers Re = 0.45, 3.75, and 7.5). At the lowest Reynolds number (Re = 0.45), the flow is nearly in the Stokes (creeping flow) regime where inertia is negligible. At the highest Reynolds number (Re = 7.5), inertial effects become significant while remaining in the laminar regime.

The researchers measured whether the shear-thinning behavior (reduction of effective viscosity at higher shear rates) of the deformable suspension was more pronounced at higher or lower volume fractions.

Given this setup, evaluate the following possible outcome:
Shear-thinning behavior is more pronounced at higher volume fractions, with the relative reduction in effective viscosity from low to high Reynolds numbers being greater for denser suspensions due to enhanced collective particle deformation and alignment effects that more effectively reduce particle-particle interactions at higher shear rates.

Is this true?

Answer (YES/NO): YES